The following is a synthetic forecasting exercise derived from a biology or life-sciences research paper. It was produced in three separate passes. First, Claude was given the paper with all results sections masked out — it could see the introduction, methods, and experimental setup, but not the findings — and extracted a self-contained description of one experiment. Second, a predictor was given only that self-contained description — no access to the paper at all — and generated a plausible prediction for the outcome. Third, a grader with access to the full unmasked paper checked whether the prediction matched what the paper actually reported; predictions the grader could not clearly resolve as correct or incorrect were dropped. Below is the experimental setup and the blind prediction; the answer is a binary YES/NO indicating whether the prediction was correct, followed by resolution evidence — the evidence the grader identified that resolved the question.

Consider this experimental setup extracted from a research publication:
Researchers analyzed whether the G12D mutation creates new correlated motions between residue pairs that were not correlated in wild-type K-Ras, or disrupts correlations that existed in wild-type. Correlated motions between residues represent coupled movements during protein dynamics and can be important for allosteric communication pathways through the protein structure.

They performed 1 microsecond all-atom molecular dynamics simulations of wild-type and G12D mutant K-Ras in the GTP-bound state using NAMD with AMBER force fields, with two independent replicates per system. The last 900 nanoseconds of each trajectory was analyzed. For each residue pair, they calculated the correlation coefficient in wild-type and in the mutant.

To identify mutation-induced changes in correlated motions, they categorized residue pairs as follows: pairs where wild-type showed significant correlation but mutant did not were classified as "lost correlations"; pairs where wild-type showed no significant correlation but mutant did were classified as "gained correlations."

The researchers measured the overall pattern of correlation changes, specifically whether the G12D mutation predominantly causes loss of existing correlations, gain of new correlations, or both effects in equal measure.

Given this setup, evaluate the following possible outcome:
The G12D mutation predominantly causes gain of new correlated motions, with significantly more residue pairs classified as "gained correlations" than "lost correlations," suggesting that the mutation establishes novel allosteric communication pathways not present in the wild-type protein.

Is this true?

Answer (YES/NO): YES